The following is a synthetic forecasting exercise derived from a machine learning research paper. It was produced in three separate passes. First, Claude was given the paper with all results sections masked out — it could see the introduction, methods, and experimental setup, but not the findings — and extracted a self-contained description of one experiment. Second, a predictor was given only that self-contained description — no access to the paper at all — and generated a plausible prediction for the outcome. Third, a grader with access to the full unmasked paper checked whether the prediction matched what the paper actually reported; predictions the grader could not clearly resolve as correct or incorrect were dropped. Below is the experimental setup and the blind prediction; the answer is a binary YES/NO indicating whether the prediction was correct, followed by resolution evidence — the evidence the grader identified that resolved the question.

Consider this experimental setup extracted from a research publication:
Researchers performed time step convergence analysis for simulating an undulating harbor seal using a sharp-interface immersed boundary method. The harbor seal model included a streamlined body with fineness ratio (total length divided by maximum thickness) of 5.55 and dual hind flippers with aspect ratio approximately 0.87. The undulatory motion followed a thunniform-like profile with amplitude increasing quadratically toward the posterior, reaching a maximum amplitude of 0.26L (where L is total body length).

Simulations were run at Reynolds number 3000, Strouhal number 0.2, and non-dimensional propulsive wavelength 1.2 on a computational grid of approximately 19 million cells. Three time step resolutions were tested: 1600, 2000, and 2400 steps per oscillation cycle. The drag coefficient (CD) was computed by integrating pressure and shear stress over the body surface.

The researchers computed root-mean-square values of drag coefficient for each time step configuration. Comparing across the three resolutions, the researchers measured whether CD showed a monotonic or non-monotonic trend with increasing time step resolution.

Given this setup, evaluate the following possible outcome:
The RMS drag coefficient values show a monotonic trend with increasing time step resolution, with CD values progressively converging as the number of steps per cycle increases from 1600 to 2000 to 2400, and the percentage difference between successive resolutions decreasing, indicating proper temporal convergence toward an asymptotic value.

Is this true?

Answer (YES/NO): YES